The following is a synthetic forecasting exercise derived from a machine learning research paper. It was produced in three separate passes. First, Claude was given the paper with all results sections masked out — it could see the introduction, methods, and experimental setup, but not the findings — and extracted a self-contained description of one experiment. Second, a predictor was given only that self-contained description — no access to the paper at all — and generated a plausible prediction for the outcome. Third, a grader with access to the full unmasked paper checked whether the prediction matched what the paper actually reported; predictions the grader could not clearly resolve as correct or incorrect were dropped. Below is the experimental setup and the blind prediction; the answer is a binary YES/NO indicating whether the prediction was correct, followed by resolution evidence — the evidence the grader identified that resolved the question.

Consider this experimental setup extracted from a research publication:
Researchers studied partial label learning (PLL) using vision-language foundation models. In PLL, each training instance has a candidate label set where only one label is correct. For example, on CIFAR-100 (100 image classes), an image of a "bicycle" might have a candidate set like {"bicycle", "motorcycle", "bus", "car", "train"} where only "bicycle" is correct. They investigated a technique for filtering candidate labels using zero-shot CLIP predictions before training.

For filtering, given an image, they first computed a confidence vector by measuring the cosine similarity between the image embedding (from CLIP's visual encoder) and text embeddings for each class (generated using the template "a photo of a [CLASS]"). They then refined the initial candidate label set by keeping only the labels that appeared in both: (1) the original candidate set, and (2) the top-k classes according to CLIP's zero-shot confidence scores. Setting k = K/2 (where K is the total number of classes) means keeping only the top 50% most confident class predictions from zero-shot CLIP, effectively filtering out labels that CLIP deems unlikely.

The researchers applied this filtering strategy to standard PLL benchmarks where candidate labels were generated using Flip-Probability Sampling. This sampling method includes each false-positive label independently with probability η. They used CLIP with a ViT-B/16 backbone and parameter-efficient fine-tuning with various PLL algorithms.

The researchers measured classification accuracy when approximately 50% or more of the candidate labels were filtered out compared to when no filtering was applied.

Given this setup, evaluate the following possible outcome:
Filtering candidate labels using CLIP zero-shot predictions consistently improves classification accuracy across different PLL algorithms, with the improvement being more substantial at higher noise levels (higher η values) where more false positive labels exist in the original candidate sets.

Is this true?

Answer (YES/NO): NO